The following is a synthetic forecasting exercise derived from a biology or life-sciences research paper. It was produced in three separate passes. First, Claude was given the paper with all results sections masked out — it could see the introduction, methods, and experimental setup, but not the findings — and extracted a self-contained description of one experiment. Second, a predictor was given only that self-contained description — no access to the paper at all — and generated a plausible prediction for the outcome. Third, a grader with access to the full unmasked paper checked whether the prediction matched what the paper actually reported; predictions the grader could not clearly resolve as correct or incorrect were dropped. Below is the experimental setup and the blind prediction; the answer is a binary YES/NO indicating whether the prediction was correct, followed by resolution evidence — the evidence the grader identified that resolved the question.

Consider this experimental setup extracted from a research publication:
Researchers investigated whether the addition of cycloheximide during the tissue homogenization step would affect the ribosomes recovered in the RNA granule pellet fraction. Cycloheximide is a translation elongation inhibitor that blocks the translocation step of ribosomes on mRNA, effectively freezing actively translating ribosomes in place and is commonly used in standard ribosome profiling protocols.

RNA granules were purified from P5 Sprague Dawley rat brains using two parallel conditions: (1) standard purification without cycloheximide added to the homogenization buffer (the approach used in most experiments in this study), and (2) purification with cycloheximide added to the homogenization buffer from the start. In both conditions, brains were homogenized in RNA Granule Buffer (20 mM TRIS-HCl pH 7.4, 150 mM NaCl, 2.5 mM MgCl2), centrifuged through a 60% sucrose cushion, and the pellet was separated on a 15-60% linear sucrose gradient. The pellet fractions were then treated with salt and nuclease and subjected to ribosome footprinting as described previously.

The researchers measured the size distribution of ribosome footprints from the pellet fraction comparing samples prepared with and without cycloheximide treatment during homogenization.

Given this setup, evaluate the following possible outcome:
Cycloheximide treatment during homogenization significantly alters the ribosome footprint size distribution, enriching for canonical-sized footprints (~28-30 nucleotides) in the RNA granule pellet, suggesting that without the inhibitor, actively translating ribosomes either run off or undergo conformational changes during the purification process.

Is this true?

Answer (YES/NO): NO